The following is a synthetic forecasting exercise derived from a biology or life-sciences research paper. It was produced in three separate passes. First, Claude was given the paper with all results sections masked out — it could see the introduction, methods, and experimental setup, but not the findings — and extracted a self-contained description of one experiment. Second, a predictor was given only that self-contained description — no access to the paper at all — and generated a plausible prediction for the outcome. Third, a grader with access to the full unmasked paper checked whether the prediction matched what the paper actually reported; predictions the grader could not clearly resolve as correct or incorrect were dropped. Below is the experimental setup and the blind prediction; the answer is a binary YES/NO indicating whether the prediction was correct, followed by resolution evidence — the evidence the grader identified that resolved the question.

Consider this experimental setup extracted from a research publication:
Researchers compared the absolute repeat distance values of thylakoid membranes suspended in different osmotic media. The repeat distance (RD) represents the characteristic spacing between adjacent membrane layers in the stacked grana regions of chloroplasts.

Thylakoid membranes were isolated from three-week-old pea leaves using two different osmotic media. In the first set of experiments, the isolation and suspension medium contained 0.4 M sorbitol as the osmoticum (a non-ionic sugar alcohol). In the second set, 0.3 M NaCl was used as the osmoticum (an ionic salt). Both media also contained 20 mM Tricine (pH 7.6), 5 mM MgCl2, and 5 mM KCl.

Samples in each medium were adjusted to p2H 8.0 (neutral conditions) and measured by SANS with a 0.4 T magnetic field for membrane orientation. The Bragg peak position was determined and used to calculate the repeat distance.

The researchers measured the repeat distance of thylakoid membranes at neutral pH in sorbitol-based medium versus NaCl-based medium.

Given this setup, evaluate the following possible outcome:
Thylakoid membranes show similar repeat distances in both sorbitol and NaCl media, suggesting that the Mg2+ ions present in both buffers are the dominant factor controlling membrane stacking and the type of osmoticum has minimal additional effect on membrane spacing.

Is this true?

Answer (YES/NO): NO